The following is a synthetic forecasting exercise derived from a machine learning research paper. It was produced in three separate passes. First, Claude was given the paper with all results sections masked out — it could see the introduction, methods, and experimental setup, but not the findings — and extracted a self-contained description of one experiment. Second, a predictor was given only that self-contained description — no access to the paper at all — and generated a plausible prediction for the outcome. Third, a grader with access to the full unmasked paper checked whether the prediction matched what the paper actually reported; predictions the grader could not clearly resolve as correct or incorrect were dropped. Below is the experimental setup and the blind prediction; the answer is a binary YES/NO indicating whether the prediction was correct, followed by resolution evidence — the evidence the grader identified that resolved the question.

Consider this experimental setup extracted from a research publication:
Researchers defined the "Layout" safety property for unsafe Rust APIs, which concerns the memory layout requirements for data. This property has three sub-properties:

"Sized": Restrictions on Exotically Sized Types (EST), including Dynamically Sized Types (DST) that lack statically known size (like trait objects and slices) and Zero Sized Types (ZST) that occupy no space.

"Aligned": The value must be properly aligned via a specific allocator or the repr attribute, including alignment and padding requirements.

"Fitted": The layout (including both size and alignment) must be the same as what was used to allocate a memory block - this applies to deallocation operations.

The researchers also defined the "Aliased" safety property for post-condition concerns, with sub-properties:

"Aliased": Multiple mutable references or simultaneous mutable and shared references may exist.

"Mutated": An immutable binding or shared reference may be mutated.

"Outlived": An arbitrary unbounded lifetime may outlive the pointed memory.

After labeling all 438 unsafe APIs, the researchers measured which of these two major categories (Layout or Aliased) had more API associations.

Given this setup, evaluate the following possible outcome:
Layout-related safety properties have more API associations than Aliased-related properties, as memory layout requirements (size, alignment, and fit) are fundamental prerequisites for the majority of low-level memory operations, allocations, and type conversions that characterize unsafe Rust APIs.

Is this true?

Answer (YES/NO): YES